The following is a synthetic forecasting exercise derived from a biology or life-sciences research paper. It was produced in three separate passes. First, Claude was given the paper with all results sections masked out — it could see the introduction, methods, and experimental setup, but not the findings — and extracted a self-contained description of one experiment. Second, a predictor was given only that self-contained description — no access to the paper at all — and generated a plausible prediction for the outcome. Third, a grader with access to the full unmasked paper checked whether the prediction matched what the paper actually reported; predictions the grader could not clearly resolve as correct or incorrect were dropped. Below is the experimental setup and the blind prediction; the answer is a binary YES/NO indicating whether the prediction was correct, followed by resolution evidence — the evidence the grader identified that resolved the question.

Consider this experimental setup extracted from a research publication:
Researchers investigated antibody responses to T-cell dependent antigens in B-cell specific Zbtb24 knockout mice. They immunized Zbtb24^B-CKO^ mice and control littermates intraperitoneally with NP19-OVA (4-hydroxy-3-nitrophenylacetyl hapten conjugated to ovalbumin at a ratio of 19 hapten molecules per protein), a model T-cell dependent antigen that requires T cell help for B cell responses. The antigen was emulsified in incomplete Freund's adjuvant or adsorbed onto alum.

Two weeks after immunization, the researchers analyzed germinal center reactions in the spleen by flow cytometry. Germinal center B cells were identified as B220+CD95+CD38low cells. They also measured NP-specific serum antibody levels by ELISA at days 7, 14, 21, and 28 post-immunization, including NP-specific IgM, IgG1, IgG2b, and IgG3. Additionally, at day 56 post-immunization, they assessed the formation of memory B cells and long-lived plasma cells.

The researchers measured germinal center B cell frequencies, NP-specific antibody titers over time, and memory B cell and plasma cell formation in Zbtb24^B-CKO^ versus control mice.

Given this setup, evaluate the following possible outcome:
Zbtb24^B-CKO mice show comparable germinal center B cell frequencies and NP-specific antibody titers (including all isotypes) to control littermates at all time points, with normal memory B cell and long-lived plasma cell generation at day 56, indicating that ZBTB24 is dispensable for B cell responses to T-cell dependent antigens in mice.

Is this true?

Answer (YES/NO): NO